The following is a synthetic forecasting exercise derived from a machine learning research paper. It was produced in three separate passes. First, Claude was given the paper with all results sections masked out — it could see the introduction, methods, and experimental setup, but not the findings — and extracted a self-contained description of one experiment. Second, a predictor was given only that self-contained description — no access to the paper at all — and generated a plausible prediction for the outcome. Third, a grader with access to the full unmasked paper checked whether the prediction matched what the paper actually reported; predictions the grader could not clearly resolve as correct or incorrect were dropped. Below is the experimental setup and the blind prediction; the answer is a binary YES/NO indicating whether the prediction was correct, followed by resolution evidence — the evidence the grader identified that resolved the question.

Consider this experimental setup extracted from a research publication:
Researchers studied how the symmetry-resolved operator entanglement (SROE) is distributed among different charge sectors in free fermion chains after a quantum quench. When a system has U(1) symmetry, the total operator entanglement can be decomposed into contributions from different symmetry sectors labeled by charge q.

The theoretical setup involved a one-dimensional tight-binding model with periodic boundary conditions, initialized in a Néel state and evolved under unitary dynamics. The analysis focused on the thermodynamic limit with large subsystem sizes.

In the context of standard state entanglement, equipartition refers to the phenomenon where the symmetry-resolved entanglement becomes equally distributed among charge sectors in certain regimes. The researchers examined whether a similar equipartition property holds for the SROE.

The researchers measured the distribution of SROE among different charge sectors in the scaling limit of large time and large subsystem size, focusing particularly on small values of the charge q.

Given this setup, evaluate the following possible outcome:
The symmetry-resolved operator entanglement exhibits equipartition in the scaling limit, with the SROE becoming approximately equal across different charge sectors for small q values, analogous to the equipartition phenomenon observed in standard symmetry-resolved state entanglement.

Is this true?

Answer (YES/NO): YES